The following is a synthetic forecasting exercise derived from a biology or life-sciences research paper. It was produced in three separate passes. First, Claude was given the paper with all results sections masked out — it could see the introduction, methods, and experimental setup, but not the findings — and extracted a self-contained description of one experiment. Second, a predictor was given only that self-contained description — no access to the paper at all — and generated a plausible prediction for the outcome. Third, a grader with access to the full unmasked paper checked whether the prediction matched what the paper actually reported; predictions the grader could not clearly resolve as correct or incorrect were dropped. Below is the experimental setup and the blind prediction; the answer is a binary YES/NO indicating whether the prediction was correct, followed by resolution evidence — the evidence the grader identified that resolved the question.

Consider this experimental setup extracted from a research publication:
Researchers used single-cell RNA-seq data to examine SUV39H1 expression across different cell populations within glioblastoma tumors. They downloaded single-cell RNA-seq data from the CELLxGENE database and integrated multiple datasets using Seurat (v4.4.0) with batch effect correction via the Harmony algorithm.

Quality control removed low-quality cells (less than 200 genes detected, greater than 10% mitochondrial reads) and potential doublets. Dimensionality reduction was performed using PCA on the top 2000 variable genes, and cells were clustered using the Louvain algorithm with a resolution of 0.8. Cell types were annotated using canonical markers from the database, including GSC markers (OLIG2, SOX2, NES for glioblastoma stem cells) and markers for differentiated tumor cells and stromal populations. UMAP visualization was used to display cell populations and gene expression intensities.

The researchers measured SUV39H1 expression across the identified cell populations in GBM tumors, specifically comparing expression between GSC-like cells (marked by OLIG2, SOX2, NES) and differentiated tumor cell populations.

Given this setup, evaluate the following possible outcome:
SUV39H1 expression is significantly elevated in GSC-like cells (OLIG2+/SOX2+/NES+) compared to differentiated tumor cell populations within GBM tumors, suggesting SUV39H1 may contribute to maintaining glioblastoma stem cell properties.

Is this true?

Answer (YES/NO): YES